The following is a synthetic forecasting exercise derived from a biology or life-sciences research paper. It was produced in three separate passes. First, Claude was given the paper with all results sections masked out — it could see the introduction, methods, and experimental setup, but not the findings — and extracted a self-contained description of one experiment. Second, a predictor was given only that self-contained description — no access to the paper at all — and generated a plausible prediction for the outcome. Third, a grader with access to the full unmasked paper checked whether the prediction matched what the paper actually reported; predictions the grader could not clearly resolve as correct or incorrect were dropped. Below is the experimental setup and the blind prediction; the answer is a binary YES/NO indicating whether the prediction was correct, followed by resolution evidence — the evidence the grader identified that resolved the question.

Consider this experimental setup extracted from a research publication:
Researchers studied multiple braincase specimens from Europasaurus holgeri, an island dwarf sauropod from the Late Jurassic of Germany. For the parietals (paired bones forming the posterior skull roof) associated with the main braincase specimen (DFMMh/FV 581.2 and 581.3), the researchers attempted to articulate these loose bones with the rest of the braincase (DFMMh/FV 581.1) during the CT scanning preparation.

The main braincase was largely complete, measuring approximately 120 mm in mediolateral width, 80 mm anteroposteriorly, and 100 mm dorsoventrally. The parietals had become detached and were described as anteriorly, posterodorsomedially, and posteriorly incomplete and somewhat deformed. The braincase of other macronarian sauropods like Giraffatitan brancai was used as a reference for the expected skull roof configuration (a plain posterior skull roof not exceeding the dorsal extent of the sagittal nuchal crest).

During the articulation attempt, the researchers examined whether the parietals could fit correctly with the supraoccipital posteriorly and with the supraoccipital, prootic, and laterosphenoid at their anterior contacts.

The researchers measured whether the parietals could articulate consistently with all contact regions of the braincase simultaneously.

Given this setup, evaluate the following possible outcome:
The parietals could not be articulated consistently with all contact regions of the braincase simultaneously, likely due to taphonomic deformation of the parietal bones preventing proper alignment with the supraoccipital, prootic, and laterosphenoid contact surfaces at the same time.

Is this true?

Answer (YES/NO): YES